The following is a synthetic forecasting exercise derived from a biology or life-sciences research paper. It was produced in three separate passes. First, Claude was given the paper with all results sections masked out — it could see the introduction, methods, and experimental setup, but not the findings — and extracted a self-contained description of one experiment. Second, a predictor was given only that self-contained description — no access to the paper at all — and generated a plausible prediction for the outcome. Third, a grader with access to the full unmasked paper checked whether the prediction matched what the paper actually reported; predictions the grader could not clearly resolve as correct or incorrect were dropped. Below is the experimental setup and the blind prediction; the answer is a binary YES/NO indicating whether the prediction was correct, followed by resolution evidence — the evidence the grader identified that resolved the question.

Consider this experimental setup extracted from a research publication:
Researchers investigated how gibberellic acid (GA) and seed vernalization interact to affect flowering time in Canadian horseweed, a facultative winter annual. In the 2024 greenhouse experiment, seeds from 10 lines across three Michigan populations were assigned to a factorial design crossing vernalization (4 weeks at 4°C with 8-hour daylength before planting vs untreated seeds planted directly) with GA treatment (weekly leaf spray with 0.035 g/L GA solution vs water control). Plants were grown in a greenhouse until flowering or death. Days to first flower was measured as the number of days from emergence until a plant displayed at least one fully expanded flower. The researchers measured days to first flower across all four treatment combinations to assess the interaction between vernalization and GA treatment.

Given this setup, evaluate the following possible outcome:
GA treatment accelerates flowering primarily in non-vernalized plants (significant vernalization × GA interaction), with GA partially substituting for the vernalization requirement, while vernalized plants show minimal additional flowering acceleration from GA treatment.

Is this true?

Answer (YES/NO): YES